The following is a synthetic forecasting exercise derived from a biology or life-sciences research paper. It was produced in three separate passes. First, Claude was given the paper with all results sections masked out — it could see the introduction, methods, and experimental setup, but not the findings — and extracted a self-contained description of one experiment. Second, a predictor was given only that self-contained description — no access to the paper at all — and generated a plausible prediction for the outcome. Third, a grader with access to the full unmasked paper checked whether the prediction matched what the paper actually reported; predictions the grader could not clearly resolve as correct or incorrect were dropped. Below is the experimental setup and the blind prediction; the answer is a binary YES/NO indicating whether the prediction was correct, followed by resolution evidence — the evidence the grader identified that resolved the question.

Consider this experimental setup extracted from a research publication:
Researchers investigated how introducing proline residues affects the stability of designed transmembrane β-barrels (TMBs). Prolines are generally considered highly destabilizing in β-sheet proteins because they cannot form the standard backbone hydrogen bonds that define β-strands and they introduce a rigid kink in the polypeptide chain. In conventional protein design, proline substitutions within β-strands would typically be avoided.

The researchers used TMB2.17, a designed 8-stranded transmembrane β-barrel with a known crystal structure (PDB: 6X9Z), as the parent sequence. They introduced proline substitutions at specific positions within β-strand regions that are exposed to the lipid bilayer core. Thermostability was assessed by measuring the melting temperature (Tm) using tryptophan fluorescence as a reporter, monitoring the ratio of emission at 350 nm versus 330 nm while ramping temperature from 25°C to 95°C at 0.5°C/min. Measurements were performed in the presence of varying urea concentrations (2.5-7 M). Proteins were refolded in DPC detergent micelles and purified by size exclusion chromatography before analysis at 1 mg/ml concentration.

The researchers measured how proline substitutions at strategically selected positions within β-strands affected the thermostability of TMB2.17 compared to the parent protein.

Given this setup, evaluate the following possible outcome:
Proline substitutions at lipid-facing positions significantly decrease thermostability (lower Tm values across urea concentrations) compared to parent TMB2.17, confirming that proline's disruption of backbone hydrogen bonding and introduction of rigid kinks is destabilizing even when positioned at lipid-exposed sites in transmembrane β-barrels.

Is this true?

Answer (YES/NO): NO